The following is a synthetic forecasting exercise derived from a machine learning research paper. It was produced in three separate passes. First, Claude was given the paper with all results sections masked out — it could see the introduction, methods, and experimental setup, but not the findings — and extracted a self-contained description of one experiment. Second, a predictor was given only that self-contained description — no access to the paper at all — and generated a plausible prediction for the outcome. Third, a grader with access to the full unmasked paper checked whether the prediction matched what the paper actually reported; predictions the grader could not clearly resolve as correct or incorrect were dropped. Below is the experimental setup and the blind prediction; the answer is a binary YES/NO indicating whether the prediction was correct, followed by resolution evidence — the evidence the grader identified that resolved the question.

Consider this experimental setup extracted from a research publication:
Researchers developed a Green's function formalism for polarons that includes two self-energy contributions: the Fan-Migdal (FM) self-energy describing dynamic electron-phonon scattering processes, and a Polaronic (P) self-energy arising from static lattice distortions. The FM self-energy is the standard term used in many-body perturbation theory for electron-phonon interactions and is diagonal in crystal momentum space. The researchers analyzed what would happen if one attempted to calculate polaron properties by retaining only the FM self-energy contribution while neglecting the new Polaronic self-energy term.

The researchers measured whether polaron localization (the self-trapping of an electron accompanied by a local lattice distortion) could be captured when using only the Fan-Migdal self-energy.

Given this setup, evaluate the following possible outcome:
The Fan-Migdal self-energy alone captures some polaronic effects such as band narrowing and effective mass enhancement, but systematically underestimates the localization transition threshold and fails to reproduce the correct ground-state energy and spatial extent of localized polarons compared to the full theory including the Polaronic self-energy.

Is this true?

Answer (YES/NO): NO